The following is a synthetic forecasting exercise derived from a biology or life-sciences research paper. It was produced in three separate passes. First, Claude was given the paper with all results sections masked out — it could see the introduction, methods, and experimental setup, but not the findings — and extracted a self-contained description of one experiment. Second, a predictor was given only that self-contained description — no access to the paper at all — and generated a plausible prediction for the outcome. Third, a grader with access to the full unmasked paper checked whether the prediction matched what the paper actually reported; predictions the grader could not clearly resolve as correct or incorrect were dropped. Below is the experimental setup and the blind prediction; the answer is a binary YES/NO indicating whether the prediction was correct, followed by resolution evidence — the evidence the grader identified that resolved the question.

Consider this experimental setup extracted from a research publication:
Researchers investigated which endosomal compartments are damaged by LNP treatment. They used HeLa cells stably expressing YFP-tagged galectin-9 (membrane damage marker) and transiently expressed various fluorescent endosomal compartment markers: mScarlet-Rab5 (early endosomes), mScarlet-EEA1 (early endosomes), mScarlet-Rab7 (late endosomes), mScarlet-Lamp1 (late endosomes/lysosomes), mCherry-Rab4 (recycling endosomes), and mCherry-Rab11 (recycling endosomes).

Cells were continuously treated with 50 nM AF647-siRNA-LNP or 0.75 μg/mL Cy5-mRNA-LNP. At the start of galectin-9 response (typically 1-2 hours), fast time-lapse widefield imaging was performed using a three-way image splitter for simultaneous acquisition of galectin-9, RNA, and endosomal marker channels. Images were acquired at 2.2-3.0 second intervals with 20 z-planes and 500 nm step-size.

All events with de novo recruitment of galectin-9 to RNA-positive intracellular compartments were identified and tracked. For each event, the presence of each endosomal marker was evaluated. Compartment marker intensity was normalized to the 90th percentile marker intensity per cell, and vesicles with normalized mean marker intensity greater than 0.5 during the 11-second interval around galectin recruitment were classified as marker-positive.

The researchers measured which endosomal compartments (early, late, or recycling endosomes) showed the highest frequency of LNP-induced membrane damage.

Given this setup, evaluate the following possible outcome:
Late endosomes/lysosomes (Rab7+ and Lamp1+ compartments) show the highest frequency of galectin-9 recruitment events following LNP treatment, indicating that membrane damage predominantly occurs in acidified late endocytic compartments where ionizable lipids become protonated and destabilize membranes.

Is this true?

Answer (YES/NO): NO